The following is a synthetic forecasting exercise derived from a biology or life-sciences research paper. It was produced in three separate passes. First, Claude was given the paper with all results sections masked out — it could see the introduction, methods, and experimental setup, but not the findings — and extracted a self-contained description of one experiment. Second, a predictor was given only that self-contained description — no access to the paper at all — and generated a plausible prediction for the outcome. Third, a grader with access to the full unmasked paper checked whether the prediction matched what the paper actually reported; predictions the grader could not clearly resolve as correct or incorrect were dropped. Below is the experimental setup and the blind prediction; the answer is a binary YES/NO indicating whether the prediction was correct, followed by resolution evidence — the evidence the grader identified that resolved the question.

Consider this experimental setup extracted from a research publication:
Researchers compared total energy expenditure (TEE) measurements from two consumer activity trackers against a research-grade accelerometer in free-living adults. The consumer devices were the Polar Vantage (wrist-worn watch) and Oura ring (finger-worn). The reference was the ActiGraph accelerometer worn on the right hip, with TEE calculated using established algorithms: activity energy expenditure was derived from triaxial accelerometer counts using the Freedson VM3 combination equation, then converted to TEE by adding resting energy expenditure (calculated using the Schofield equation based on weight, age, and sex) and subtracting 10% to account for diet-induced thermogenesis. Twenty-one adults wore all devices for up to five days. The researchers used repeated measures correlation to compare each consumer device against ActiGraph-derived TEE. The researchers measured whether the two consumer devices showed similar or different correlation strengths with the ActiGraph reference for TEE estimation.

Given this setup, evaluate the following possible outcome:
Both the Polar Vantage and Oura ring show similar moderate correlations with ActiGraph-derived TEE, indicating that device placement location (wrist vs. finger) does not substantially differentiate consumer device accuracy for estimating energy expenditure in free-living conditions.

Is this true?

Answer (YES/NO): NO